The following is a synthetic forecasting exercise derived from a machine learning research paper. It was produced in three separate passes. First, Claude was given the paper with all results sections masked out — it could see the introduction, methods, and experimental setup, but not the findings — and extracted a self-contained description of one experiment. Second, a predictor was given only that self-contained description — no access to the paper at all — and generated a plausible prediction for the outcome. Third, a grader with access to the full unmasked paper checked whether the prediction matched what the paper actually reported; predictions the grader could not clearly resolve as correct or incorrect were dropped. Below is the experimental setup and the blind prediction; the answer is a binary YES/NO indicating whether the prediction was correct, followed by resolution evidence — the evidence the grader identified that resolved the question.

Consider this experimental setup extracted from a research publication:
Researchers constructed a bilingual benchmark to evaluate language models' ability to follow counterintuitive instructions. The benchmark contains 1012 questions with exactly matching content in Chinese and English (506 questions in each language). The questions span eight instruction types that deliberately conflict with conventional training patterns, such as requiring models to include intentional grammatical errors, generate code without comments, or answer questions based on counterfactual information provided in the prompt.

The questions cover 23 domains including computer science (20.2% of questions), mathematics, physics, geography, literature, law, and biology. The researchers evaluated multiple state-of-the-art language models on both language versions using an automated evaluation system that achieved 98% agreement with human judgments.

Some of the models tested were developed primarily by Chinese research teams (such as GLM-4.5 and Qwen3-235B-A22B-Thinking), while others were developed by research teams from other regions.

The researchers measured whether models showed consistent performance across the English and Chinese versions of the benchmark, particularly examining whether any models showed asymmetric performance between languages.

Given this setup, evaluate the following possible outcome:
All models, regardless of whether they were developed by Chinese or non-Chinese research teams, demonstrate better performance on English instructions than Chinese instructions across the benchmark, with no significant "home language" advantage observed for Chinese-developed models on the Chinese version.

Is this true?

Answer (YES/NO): NO